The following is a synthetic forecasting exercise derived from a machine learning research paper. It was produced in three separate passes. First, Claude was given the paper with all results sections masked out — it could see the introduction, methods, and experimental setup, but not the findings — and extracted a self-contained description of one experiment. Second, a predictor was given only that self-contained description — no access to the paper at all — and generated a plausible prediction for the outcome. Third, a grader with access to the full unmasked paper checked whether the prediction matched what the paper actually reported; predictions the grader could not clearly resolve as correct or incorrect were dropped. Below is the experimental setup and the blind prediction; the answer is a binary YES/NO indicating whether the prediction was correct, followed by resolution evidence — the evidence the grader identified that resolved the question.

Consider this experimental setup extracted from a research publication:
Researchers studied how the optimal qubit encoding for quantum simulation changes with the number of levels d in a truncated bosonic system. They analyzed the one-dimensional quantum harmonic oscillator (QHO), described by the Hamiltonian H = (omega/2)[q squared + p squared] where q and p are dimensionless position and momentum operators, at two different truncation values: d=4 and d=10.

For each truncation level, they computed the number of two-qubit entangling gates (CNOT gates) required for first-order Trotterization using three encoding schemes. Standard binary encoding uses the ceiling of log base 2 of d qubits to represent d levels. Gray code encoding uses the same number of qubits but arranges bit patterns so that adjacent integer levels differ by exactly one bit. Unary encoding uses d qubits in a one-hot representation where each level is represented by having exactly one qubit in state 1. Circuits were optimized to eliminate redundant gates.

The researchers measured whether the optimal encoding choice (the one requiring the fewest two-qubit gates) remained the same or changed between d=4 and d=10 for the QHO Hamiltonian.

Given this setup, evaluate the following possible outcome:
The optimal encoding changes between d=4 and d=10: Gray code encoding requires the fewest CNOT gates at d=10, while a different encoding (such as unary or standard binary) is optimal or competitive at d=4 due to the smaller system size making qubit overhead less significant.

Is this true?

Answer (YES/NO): NO